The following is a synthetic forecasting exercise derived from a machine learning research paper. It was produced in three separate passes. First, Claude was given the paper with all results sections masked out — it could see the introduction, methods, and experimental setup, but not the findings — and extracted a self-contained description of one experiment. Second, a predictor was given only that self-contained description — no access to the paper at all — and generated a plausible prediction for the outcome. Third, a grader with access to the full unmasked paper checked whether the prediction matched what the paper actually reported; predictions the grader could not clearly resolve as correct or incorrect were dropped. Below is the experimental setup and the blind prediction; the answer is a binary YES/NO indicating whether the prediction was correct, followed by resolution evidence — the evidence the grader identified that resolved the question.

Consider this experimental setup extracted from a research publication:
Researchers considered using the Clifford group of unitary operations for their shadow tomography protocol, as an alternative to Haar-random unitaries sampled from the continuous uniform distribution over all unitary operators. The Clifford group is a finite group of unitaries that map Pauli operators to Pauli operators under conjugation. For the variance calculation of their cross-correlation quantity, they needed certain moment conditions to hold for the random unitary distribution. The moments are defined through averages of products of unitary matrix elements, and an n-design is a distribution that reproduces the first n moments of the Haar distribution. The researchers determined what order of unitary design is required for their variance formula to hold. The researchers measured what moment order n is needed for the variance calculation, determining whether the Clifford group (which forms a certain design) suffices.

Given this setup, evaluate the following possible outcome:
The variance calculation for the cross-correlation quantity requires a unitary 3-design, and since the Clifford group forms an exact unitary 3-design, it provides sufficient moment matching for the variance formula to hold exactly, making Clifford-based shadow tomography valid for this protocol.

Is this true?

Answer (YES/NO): YES